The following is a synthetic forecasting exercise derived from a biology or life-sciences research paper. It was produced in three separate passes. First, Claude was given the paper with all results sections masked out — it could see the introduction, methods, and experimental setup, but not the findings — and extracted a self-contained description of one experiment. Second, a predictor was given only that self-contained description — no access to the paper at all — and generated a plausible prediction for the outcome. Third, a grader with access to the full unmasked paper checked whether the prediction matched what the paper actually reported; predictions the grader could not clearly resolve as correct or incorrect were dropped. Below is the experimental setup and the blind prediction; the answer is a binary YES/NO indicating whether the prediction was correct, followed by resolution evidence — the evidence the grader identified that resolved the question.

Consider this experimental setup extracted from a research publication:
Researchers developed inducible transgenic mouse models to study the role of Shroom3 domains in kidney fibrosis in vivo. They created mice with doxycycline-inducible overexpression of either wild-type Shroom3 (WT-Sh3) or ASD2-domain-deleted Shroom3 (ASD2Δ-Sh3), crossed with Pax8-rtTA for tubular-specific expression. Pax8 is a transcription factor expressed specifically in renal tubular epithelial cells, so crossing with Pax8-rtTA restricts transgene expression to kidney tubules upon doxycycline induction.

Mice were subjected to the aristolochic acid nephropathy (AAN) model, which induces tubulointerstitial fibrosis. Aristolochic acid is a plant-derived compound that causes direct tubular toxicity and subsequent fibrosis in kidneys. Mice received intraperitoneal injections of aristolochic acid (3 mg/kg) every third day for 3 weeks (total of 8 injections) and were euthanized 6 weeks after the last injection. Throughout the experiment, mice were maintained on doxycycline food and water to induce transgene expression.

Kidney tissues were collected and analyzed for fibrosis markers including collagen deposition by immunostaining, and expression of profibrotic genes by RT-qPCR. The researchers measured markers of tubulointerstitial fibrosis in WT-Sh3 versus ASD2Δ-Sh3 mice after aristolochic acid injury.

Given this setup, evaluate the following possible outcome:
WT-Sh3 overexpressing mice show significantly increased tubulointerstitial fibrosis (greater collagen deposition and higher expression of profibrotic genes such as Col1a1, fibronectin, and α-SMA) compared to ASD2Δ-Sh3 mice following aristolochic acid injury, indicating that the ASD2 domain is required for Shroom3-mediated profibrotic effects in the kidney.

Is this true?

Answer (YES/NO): YES